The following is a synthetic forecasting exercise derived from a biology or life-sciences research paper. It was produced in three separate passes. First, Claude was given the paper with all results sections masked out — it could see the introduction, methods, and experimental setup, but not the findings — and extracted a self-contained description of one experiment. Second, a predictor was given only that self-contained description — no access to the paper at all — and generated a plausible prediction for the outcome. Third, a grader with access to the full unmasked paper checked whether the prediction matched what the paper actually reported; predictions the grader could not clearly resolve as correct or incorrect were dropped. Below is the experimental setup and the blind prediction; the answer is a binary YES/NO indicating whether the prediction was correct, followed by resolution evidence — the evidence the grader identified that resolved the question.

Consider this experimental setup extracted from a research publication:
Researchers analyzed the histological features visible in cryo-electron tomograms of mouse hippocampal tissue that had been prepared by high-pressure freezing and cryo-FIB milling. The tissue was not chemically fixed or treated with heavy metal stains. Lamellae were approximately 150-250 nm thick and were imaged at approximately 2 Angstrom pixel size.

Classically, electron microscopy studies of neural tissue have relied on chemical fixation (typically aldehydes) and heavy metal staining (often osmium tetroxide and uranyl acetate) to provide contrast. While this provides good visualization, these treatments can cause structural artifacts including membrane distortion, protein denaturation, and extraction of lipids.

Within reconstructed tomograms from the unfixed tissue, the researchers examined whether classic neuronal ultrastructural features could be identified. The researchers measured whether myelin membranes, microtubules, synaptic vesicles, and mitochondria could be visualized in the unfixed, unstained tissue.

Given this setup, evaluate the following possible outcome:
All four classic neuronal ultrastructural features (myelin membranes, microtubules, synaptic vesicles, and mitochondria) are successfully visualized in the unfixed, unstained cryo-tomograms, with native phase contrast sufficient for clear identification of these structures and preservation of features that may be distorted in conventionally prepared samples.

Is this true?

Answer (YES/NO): YES